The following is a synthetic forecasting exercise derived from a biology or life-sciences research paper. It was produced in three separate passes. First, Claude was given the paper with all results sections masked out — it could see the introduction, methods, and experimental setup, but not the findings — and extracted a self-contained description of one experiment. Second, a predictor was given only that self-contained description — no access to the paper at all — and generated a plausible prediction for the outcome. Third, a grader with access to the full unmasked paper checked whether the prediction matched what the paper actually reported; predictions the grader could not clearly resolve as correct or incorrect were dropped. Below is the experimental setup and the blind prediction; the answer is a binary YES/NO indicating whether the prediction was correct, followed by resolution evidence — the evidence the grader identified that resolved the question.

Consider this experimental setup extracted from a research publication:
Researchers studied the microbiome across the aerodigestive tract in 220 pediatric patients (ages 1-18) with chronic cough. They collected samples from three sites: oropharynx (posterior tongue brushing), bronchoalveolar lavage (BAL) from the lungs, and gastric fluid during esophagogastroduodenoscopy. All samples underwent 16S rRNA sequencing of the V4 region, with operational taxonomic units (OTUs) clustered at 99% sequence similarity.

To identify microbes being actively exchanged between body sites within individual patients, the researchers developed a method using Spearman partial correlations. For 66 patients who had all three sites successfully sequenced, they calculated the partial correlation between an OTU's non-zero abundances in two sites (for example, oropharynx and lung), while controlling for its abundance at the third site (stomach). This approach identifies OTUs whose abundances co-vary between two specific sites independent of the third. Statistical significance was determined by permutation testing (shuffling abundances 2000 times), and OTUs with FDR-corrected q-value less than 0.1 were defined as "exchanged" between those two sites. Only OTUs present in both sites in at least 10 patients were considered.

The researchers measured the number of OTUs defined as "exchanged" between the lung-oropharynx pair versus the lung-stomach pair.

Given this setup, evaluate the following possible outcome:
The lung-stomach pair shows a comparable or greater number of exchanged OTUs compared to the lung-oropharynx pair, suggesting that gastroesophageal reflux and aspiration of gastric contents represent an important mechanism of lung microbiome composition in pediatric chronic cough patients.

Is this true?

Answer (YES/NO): NO